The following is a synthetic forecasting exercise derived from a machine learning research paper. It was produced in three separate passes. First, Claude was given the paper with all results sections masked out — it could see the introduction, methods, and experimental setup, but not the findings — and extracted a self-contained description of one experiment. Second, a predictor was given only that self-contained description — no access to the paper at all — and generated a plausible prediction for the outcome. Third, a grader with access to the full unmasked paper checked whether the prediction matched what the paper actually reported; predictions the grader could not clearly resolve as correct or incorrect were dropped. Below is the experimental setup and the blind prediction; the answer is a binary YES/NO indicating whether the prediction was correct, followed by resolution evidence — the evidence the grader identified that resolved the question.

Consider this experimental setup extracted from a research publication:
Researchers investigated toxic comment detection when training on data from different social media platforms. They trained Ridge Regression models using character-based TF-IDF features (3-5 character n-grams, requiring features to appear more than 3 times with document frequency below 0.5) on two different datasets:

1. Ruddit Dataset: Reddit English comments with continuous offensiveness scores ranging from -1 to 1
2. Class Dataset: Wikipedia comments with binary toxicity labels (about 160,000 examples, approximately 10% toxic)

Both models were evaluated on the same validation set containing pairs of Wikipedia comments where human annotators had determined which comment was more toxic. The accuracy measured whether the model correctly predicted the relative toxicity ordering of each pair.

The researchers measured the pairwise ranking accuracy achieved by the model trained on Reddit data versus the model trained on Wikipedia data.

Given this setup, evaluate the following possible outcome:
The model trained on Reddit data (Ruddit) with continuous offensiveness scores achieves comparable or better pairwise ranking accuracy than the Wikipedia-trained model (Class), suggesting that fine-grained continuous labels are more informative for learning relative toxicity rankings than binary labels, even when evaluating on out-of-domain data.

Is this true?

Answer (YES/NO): NO